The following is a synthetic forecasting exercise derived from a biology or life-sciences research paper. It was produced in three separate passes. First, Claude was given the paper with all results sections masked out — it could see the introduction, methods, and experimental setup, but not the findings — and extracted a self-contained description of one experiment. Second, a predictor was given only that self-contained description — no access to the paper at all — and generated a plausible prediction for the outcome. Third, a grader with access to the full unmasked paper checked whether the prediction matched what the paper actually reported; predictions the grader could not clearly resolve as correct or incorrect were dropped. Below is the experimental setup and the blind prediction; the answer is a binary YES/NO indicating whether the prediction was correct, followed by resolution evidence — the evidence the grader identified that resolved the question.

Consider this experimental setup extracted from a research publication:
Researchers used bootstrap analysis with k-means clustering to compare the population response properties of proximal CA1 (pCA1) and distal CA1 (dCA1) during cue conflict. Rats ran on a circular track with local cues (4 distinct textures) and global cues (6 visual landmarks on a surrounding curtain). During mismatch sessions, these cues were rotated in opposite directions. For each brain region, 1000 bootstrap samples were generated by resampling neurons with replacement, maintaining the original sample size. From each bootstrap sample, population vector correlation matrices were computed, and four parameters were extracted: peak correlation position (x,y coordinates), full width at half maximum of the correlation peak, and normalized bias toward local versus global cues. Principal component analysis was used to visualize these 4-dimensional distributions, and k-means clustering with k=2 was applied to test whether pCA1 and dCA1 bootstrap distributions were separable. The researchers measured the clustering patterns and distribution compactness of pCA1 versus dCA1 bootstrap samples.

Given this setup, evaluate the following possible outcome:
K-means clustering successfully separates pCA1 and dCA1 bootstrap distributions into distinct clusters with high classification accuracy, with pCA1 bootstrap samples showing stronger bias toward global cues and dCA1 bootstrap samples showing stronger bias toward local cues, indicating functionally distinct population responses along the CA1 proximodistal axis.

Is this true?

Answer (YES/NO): NO